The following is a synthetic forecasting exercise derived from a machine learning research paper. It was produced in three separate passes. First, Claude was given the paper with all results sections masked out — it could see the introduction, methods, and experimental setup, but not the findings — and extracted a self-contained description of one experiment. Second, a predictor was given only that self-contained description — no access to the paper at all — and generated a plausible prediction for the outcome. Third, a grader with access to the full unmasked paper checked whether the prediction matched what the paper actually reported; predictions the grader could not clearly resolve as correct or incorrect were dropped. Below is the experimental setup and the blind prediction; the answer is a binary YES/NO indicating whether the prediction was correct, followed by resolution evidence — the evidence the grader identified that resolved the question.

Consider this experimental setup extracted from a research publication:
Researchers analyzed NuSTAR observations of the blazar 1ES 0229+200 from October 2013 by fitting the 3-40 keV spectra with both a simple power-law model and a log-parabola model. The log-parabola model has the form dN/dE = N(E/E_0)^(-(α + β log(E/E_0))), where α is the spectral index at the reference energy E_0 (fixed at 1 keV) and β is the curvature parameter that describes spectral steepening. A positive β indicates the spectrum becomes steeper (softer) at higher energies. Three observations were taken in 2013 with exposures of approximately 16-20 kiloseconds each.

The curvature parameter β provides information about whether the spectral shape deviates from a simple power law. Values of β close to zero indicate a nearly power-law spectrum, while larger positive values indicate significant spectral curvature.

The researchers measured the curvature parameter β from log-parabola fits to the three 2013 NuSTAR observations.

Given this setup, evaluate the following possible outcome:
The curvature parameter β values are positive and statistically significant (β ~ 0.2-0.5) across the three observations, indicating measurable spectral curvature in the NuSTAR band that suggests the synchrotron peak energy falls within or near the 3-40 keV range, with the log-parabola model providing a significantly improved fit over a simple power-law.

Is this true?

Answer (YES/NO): NO